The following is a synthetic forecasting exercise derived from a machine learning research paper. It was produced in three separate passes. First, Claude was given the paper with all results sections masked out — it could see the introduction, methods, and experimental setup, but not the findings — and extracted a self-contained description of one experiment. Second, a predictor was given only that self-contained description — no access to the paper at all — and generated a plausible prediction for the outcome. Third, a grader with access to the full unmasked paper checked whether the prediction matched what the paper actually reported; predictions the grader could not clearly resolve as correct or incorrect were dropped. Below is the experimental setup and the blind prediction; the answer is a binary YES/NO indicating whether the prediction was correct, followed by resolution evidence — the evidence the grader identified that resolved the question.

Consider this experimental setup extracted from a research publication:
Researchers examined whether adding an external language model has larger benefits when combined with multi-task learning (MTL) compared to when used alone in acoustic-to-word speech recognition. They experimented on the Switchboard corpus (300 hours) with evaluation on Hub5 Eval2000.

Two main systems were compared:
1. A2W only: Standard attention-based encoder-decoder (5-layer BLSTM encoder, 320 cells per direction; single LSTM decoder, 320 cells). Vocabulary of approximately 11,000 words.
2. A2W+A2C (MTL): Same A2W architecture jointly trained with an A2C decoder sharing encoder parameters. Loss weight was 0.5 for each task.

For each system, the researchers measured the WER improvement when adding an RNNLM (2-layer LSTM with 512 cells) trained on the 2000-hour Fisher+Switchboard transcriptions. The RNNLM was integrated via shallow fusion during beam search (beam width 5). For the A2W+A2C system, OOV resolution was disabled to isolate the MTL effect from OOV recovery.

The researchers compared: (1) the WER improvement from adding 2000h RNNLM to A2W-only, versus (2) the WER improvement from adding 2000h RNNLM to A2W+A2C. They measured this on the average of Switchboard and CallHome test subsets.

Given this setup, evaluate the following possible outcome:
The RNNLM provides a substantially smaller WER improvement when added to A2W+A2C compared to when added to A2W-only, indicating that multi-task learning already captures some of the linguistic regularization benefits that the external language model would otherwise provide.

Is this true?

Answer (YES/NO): NO